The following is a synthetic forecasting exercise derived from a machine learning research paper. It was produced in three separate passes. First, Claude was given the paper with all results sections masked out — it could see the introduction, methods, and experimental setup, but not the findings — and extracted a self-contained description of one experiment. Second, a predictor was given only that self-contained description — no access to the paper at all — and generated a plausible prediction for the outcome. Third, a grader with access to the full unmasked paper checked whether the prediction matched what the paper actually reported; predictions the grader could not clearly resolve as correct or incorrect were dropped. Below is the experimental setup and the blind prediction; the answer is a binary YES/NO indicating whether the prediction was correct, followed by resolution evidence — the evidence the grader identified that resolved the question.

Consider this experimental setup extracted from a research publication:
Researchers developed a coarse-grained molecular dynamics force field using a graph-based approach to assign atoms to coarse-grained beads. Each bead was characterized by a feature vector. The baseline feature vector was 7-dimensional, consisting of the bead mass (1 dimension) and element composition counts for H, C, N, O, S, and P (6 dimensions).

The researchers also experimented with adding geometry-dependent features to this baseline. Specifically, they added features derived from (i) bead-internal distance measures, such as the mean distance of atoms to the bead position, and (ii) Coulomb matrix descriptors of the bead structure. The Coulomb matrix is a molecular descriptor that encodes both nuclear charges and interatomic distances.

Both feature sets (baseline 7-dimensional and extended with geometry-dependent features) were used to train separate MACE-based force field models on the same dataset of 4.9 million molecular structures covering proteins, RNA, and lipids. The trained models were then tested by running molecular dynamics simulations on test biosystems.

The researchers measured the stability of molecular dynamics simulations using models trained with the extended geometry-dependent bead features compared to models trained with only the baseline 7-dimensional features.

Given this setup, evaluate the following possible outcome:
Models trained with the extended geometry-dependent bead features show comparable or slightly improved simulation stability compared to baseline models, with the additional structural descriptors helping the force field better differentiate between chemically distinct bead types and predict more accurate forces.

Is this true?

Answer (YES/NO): NO